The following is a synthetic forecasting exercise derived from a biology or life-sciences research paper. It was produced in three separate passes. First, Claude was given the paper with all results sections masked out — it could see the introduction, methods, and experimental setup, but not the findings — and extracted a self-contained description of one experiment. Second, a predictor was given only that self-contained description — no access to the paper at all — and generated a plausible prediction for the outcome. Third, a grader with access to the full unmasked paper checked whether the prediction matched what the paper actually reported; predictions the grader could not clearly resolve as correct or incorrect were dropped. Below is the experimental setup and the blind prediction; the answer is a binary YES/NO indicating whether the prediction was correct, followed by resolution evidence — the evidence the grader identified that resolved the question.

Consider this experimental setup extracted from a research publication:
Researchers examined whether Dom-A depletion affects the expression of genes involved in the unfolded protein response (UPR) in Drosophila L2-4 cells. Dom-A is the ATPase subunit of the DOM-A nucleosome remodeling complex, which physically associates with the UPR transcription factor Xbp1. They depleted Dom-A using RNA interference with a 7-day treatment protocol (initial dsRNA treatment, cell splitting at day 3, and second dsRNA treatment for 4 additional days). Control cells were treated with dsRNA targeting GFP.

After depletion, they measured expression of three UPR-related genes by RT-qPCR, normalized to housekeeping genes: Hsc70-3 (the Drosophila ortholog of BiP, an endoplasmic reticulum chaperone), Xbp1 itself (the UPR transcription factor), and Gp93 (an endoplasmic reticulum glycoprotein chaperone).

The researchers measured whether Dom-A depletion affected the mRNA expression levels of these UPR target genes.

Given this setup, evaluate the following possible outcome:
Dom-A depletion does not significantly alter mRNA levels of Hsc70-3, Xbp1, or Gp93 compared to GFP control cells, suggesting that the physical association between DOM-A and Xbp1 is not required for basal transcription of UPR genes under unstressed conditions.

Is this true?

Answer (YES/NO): YES